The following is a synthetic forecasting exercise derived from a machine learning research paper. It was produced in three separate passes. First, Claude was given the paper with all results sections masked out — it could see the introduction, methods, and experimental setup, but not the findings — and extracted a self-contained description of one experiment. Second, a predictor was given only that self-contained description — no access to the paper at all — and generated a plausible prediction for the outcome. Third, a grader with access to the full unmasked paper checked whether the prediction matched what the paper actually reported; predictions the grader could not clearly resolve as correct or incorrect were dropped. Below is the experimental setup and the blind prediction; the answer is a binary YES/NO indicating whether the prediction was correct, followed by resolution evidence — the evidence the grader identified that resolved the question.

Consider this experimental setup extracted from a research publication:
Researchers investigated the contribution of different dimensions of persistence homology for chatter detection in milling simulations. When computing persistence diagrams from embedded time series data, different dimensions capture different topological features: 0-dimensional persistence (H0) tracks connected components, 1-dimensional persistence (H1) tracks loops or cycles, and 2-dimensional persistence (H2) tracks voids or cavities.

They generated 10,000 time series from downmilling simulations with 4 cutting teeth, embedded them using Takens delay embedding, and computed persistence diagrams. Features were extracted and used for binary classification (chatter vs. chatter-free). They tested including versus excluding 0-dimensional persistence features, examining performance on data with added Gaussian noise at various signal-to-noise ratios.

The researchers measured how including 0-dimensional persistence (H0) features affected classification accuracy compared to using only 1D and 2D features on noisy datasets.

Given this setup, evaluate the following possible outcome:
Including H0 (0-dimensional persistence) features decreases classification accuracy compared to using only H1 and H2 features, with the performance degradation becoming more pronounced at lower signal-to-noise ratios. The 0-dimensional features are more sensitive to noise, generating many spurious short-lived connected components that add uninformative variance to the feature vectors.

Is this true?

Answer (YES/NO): NO